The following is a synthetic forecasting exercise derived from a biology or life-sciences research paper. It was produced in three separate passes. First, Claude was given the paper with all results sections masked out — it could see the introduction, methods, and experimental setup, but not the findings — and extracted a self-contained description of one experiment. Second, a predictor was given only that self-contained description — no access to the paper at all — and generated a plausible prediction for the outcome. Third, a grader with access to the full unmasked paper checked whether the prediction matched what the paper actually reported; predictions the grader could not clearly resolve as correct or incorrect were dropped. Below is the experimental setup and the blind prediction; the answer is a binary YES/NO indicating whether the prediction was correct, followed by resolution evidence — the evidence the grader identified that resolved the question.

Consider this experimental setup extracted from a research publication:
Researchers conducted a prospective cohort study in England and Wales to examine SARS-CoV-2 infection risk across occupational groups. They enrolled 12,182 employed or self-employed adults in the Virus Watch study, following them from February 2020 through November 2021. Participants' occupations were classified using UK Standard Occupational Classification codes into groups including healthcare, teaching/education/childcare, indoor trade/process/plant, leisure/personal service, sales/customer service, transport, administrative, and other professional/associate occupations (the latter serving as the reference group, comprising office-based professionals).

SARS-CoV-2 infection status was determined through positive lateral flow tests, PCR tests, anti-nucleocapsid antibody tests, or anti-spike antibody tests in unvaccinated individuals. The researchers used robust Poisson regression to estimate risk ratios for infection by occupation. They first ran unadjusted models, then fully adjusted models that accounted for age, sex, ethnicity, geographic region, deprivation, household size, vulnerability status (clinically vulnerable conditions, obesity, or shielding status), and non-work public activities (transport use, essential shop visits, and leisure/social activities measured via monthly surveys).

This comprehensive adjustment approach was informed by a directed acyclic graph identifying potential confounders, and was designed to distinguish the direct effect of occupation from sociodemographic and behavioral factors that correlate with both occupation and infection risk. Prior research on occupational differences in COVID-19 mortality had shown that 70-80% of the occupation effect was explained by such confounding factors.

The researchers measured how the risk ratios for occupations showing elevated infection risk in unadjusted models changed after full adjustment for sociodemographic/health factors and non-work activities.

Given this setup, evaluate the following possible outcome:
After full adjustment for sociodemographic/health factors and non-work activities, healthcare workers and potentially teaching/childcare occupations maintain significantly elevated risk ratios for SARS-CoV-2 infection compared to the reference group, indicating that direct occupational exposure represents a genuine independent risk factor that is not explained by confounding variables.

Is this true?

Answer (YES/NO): YES